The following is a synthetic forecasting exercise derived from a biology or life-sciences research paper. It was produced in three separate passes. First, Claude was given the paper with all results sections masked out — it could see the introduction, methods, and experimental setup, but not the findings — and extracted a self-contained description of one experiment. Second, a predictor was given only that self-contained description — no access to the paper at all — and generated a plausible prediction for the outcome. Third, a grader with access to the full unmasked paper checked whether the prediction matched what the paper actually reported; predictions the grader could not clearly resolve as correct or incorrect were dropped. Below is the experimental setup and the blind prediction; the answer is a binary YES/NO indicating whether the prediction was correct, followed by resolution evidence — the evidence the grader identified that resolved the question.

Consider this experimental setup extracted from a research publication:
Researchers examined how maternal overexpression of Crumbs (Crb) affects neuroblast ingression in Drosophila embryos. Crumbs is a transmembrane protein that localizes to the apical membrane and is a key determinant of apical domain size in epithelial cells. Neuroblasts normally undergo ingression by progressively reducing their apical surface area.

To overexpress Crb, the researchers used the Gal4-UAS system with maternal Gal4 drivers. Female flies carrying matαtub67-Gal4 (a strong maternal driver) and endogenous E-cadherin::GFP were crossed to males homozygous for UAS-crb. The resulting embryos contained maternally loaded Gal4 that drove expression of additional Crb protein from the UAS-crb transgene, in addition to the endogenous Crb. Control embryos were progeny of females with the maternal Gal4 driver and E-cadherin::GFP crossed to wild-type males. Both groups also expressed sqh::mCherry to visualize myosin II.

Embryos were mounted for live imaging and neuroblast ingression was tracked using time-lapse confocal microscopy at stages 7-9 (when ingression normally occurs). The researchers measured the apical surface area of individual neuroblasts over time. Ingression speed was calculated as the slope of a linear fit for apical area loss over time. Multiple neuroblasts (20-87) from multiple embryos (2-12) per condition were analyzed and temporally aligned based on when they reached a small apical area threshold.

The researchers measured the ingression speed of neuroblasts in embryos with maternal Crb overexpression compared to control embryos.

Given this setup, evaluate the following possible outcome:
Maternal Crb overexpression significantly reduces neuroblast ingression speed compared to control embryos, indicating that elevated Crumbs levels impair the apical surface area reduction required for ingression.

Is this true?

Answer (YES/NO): YES